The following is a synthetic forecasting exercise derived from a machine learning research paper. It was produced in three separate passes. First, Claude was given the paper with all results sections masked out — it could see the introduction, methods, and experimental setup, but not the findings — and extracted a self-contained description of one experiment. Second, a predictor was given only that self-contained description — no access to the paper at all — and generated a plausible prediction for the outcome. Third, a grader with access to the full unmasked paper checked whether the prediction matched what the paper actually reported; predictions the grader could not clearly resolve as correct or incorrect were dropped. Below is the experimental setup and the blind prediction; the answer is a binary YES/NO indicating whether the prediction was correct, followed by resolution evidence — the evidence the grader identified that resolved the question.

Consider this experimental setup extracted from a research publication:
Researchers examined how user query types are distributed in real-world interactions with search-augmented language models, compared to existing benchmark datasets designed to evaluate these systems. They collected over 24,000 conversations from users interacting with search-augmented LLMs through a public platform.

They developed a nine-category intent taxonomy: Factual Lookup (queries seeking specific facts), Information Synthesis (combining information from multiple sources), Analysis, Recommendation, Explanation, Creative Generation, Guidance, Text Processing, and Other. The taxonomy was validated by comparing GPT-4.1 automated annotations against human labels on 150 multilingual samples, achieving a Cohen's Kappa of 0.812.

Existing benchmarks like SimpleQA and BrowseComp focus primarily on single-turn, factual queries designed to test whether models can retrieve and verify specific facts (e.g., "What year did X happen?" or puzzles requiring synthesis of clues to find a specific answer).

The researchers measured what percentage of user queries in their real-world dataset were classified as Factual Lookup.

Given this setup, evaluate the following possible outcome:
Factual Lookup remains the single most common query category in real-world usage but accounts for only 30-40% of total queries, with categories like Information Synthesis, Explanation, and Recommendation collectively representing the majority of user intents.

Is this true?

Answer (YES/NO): NO